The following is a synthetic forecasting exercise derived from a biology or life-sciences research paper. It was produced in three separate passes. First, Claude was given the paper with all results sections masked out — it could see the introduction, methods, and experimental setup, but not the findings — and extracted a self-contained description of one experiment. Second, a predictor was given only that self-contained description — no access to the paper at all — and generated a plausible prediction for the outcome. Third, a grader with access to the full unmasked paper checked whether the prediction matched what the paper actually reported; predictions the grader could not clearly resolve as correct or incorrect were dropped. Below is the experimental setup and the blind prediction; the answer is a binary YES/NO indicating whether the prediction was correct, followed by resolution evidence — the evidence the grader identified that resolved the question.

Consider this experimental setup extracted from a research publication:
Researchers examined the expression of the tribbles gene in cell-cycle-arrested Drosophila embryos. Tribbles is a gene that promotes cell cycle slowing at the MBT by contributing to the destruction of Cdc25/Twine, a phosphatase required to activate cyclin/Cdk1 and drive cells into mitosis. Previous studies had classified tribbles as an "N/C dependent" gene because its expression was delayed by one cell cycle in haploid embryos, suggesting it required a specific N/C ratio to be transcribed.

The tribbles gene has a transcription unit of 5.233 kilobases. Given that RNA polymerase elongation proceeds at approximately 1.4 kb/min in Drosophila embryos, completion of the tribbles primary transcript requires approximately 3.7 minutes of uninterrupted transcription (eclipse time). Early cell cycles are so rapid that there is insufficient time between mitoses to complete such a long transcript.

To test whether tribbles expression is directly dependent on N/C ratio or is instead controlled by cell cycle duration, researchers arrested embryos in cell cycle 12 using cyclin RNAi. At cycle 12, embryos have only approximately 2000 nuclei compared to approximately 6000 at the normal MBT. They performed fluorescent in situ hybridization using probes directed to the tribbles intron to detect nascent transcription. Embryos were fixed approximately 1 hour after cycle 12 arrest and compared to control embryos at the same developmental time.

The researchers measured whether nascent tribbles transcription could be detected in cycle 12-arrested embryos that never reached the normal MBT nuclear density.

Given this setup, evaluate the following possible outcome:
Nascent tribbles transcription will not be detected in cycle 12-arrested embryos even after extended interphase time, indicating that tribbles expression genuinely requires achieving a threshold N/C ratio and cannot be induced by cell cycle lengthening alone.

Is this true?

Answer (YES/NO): NO